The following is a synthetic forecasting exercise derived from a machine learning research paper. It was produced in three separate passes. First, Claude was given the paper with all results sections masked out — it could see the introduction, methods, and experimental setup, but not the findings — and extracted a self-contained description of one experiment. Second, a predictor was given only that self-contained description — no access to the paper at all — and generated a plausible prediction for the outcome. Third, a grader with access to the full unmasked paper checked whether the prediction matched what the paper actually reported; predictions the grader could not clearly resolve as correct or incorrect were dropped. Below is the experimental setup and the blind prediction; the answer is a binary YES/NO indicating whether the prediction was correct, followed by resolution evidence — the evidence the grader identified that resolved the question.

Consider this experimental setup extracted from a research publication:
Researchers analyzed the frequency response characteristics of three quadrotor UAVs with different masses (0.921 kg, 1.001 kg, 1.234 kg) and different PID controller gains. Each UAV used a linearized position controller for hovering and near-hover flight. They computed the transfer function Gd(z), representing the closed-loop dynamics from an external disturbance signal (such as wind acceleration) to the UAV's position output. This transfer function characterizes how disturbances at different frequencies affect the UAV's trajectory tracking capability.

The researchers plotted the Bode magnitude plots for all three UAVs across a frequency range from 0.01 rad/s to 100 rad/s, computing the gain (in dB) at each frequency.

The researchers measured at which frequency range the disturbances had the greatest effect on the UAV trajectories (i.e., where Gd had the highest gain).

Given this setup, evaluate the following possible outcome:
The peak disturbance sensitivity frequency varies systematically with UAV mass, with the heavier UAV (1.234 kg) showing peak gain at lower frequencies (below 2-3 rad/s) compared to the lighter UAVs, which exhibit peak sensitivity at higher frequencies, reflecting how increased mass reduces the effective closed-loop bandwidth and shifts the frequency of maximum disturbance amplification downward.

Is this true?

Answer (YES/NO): NO